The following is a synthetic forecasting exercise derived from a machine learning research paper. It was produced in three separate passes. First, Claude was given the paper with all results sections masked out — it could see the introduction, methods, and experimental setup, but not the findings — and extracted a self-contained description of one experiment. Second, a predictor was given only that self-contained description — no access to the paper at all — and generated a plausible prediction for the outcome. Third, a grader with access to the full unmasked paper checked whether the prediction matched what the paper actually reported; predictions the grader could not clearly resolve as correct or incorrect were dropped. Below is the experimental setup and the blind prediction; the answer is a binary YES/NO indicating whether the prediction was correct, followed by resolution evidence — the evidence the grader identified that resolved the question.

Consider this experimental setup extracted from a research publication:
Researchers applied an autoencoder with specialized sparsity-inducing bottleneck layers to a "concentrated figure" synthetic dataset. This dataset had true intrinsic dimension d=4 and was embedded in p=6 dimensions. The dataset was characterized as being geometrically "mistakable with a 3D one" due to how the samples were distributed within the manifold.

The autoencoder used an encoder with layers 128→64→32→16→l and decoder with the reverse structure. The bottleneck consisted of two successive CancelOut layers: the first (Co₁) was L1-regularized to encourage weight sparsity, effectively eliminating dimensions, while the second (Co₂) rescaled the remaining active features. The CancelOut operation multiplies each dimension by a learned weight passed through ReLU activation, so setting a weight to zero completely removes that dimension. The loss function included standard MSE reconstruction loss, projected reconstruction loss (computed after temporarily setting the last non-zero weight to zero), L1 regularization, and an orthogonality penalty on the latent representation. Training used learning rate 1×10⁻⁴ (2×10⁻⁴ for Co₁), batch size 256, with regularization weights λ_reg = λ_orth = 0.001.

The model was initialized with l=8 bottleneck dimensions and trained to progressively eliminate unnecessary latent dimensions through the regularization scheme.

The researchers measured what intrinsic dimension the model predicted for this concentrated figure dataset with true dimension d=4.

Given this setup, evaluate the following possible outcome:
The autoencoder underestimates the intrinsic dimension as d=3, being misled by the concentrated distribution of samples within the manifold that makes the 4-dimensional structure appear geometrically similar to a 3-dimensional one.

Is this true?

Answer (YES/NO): NO